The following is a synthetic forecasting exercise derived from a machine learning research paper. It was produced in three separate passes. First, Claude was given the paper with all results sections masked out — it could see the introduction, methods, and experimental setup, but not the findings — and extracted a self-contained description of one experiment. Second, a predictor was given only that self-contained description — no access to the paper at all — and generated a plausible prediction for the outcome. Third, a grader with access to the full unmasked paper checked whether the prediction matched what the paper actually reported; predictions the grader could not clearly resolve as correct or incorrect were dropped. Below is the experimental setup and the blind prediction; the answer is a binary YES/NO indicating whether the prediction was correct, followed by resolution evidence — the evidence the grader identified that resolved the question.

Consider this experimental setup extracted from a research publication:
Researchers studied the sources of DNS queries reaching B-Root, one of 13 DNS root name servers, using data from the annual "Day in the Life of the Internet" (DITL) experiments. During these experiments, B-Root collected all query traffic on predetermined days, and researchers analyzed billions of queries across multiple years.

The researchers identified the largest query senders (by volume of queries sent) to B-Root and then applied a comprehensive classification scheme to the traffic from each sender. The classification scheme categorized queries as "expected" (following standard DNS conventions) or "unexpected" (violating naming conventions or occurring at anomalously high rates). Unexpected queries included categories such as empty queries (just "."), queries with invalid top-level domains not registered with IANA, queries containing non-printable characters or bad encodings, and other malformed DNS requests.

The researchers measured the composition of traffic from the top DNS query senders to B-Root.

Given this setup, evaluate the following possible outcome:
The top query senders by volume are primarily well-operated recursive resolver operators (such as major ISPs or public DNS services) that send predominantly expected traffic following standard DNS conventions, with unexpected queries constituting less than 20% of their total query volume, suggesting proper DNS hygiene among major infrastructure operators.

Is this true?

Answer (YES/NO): NO